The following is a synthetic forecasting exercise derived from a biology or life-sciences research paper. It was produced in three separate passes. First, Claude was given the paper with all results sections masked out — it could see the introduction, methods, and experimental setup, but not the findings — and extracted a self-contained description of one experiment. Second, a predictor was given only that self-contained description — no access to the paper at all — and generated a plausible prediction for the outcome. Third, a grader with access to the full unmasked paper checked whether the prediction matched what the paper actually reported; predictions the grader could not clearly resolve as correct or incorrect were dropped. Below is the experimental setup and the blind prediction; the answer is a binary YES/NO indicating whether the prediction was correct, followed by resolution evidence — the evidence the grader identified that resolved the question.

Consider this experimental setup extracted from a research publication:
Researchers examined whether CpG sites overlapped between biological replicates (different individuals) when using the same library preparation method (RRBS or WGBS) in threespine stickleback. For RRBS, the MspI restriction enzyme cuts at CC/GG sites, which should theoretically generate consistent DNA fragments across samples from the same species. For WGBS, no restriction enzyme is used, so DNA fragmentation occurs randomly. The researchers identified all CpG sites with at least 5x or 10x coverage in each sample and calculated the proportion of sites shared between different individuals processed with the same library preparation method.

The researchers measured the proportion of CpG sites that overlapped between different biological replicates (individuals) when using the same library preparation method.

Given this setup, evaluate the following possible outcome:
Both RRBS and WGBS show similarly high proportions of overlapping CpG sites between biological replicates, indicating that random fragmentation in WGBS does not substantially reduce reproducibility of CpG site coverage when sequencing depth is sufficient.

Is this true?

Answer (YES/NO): NO